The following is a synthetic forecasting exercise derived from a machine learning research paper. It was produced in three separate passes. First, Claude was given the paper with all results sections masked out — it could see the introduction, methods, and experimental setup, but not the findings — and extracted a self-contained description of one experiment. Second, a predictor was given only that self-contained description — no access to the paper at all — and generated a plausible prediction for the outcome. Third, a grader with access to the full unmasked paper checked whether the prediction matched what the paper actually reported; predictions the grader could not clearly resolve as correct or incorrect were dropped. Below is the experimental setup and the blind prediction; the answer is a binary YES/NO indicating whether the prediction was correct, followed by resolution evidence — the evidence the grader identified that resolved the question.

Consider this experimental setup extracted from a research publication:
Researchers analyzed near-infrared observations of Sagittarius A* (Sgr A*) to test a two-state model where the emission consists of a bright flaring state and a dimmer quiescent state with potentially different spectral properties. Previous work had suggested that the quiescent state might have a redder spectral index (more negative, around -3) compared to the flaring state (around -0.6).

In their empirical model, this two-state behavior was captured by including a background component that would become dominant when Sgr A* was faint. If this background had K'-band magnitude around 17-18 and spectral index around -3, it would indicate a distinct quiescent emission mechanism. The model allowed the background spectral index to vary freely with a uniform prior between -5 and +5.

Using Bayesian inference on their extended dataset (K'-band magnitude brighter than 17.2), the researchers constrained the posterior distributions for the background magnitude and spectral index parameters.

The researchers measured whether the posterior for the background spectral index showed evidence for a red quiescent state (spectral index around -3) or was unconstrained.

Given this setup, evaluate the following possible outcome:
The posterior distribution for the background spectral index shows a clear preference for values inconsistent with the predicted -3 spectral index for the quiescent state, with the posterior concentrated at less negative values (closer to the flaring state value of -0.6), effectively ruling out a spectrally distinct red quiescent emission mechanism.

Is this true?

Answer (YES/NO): NO